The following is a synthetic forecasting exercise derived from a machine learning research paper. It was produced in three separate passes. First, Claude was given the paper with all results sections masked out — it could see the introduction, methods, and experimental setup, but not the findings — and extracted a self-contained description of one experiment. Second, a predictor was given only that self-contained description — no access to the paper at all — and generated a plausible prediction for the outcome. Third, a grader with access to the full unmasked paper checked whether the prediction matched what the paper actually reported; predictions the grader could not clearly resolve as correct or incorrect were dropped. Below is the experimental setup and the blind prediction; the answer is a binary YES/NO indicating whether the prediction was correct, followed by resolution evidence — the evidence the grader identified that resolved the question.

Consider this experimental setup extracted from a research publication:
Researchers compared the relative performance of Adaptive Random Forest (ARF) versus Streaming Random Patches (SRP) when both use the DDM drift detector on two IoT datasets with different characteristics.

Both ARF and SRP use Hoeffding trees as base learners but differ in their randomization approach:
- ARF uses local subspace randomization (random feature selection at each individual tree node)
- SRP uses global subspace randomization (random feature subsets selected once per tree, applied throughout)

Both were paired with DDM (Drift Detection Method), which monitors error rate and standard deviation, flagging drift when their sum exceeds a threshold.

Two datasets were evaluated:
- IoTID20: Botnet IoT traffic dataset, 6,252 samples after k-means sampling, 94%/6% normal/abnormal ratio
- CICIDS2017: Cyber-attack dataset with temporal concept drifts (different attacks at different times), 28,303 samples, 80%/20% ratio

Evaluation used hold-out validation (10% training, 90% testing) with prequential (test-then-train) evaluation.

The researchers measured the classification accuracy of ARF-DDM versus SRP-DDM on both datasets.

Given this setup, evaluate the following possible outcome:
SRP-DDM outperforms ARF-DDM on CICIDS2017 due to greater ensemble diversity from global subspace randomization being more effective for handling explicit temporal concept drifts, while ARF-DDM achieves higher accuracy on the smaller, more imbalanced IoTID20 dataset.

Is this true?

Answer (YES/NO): NO